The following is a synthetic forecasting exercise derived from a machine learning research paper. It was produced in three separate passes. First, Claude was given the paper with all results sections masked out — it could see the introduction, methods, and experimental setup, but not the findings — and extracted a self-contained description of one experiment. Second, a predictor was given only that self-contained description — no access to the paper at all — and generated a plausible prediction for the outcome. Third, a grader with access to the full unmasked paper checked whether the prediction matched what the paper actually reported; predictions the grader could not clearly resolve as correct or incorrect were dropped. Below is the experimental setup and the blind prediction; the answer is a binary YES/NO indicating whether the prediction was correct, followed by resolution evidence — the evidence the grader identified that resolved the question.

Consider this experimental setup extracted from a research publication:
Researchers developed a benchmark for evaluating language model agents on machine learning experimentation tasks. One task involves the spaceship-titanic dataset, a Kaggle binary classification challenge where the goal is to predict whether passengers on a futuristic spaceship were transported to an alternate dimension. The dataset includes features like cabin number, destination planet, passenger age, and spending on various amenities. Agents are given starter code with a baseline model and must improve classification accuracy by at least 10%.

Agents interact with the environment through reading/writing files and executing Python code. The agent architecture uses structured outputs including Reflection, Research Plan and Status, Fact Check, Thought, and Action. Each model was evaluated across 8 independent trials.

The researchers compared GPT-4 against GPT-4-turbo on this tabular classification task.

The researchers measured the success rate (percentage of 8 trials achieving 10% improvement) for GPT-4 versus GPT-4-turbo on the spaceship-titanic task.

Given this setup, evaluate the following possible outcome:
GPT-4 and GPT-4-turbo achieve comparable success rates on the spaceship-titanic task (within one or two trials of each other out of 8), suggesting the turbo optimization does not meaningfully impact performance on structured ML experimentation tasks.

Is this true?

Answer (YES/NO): NO